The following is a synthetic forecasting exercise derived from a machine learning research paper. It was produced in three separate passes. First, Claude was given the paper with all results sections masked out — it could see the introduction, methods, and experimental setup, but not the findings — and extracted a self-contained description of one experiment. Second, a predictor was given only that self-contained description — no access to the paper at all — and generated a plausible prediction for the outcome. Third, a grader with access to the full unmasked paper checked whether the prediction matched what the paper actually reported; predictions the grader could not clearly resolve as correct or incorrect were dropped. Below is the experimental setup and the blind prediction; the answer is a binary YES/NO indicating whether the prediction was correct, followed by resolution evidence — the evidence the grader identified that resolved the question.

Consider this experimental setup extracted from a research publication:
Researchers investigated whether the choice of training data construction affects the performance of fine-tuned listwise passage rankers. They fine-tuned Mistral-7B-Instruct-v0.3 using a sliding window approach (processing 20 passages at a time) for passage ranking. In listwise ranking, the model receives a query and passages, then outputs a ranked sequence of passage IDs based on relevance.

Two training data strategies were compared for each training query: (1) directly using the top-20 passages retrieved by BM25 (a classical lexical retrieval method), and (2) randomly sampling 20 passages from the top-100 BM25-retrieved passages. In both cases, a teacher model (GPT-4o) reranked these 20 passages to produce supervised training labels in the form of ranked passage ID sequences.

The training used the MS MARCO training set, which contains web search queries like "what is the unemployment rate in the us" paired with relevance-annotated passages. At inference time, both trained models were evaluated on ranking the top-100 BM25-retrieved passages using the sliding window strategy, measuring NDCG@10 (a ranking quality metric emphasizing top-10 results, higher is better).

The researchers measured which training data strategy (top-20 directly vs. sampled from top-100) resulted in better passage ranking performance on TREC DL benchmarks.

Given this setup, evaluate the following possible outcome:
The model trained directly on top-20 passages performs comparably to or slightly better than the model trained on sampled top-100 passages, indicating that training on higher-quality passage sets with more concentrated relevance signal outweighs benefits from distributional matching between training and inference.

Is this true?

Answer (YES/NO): YES